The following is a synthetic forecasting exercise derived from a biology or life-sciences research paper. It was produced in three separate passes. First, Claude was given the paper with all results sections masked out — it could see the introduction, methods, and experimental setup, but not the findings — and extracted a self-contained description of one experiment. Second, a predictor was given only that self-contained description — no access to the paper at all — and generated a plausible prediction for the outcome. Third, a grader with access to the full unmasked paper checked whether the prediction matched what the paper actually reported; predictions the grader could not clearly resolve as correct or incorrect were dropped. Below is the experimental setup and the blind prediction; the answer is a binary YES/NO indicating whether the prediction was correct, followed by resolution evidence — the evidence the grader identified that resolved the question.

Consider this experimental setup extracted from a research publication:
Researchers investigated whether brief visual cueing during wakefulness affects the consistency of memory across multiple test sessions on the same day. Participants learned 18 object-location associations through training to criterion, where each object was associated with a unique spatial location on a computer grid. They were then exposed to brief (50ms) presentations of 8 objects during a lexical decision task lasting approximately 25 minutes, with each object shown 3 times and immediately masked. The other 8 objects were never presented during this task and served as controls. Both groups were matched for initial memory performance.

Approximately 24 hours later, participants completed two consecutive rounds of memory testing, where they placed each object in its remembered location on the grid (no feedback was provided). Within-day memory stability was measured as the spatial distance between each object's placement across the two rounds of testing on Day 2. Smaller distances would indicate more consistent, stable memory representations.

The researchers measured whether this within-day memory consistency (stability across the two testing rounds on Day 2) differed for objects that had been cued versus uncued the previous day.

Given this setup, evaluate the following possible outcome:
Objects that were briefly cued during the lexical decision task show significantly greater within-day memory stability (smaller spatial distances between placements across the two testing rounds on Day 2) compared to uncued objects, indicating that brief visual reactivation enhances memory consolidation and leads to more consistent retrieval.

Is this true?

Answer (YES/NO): NO